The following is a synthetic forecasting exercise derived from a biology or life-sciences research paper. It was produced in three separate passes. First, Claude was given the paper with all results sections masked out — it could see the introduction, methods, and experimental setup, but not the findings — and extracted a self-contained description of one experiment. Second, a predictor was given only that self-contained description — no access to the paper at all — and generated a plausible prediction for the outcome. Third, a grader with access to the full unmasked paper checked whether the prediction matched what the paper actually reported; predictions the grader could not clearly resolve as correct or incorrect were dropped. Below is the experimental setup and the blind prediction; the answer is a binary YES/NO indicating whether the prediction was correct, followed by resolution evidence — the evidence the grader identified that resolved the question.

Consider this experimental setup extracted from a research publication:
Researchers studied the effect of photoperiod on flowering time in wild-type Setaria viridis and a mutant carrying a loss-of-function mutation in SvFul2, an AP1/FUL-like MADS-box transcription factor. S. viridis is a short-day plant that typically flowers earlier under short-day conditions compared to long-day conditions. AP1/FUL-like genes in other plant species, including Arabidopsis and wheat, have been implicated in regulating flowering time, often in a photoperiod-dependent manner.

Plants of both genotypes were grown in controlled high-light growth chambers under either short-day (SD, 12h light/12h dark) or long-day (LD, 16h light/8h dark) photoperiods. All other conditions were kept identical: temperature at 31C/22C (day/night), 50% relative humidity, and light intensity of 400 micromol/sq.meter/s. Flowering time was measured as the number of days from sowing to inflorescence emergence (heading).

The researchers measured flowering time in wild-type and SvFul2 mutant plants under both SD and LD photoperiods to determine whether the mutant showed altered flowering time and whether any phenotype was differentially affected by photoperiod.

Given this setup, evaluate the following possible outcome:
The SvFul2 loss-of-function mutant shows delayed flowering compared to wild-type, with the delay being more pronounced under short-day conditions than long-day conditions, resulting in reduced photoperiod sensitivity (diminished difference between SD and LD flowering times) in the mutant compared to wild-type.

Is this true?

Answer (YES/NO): YES